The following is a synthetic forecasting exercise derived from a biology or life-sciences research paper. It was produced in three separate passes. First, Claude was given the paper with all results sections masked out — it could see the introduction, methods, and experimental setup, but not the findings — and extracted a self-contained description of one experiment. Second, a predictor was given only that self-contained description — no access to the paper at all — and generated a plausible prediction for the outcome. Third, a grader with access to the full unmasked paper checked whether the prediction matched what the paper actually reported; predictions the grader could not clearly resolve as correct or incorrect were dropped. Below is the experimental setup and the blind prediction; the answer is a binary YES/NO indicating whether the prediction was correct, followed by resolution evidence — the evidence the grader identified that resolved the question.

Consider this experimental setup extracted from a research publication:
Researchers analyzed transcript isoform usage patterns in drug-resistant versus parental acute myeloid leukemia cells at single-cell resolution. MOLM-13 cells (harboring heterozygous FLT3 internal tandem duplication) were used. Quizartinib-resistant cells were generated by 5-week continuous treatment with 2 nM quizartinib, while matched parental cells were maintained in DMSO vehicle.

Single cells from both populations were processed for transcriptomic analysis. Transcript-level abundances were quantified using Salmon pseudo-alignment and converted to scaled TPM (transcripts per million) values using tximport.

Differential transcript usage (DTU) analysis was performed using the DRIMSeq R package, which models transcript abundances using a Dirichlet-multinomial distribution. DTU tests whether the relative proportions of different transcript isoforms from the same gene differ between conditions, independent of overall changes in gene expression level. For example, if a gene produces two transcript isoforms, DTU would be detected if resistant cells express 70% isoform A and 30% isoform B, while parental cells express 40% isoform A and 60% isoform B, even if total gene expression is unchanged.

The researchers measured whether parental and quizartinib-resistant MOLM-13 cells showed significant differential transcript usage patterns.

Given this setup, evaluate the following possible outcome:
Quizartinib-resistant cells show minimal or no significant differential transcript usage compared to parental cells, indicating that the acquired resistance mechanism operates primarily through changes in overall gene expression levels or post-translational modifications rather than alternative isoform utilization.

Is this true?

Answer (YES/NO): NO